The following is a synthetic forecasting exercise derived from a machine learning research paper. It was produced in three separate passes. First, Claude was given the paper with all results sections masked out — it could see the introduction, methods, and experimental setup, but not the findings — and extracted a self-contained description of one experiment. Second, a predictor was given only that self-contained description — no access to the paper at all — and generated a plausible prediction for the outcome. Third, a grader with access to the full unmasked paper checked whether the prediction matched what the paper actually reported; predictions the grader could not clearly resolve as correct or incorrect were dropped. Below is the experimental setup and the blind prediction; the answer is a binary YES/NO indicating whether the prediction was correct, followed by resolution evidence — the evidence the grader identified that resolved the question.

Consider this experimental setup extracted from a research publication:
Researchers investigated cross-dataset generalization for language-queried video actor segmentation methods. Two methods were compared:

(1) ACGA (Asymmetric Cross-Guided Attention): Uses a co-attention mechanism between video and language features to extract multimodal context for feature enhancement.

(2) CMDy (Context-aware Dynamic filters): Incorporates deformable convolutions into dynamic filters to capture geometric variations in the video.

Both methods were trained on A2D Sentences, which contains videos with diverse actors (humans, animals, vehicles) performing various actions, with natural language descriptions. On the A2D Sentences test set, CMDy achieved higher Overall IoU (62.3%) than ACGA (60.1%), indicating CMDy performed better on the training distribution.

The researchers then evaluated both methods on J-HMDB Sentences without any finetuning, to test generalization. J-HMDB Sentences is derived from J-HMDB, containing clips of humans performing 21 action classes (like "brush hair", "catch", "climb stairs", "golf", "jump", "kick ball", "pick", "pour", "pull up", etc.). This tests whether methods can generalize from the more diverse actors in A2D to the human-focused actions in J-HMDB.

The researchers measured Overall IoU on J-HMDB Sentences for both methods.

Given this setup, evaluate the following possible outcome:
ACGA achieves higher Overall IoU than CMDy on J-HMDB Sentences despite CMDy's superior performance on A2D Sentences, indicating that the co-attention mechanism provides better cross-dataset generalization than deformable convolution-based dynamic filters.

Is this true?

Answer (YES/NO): YES